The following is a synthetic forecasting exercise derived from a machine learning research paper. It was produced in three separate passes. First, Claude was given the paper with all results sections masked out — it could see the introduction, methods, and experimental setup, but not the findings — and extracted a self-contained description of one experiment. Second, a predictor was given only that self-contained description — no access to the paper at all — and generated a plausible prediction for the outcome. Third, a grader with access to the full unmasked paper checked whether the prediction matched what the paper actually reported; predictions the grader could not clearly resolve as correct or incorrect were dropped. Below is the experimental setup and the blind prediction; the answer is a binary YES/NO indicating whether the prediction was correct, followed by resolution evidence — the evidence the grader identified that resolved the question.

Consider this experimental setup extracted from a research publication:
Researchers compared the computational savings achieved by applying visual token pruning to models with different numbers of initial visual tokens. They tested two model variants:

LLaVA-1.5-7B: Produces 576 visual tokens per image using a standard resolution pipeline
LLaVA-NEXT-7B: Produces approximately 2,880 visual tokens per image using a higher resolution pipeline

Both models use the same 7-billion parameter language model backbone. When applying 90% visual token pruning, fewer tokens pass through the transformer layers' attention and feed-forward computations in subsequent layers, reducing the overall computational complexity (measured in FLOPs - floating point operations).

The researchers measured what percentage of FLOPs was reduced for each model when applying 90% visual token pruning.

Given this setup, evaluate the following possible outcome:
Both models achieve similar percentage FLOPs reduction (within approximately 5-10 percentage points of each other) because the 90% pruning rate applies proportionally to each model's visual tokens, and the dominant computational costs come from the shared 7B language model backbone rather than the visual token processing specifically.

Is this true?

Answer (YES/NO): YES